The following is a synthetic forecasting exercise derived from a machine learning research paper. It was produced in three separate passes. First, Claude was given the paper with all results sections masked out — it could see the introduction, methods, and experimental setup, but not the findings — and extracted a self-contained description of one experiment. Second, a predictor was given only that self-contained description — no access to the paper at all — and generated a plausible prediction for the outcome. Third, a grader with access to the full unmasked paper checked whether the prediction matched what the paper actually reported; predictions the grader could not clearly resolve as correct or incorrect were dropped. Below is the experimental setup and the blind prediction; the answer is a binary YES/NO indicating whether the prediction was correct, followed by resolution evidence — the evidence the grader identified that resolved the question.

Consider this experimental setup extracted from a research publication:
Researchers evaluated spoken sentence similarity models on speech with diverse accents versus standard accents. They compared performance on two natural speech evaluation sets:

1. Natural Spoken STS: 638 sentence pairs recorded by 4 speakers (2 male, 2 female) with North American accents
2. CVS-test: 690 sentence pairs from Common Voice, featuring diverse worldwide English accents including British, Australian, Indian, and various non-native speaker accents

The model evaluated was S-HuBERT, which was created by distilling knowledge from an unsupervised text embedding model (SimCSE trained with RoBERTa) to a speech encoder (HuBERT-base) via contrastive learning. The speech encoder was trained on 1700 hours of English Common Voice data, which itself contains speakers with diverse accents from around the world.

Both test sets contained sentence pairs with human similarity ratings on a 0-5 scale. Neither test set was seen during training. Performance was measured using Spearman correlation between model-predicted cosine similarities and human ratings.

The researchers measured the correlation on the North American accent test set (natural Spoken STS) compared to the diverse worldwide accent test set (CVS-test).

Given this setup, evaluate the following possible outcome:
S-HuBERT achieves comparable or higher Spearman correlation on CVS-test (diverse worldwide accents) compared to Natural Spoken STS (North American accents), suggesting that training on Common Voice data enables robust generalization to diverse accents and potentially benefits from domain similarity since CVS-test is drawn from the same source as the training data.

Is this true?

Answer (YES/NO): YES